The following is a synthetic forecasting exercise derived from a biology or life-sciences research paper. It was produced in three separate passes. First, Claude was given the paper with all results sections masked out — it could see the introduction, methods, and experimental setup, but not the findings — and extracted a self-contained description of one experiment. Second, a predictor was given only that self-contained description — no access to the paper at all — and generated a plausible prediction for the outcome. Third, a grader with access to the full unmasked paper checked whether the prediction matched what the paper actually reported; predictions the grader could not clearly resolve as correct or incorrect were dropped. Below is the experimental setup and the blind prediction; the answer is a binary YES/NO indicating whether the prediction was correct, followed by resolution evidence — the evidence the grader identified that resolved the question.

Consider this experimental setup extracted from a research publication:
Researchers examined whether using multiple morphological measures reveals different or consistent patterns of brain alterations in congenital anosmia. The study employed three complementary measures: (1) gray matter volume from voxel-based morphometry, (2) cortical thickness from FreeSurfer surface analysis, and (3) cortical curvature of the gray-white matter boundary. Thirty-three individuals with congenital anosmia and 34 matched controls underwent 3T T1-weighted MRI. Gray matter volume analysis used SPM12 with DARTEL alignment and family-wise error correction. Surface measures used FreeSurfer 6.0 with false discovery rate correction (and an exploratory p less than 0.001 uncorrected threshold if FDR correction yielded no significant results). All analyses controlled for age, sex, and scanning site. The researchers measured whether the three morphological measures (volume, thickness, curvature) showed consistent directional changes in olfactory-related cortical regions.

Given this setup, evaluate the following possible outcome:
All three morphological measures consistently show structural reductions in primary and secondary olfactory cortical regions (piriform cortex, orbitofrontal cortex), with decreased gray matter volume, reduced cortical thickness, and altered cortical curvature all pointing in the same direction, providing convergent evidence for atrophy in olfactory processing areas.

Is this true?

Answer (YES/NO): NO